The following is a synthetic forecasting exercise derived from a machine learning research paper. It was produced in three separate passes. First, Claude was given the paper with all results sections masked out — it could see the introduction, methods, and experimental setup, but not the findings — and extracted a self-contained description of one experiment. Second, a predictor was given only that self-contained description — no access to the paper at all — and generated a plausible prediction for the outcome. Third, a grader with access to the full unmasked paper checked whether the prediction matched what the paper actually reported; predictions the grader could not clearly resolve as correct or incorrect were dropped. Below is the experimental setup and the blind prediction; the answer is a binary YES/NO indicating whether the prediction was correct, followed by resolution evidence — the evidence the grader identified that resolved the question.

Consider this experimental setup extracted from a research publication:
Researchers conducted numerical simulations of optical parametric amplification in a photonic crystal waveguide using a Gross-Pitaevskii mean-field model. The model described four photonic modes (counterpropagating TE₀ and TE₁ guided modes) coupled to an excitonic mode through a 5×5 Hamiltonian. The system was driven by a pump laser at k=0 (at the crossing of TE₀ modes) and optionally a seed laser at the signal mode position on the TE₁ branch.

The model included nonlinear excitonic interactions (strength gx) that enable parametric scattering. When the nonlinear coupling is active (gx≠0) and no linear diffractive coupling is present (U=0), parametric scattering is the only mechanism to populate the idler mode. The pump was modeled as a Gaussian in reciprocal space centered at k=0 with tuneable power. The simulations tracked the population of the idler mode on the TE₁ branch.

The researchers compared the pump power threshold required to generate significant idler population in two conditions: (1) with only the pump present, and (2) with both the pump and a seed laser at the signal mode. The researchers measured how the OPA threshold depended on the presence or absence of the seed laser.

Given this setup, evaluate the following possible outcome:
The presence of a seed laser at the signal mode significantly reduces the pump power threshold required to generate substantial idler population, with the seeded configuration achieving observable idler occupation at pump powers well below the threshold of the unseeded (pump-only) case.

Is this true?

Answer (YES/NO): YES